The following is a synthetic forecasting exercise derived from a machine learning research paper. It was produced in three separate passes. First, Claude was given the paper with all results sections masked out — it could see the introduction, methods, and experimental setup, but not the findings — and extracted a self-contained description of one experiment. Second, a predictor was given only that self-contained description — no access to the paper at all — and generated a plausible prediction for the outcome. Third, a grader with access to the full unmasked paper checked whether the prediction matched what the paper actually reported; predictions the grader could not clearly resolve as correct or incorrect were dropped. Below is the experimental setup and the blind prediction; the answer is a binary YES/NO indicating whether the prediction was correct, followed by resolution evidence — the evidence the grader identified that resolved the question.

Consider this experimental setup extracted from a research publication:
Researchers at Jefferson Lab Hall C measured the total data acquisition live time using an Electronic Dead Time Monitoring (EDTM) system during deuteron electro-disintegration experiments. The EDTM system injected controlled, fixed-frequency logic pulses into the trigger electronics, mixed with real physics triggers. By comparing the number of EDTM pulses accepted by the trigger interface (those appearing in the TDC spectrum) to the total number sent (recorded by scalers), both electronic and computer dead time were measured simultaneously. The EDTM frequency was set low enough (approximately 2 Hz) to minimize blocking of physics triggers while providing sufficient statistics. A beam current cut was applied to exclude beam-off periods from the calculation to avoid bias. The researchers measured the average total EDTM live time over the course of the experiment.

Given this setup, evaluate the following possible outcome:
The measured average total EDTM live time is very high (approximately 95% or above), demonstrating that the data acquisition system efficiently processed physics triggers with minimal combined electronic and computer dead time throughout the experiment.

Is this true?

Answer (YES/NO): NO